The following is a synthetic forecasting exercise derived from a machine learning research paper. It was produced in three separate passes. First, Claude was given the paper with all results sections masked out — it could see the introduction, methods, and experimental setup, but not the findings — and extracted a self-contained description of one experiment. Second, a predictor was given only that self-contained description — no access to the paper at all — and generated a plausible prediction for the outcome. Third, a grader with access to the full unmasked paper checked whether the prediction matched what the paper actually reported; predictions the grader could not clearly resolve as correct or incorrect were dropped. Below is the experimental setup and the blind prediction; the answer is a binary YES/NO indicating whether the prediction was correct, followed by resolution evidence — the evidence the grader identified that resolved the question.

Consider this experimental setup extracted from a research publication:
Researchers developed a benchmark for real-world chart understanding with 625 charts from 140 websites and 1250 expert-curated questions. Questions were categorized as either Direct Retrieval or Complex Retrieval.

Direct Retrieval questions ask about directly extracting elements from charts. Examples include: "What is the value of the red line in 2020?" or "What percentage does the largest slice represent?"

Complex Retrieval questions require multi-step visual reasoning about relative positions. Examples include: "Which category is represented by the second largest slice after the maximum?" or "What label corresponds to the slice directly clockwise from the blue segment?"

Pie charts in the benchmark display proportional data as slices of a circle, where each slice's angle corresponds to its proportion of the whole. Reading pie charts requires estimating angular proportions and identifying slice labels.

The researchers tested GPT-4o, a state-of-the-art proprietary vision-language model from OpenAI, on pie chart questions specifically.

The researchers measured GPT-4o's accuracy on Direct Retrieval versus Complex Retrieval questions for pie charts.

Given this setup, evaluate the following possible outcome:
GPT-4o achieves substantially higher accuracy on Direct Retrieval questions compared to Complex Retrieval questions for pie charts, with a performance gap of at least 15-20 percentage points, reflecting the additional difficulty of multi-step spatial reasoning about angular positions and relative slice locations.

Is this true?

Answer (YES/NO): NO